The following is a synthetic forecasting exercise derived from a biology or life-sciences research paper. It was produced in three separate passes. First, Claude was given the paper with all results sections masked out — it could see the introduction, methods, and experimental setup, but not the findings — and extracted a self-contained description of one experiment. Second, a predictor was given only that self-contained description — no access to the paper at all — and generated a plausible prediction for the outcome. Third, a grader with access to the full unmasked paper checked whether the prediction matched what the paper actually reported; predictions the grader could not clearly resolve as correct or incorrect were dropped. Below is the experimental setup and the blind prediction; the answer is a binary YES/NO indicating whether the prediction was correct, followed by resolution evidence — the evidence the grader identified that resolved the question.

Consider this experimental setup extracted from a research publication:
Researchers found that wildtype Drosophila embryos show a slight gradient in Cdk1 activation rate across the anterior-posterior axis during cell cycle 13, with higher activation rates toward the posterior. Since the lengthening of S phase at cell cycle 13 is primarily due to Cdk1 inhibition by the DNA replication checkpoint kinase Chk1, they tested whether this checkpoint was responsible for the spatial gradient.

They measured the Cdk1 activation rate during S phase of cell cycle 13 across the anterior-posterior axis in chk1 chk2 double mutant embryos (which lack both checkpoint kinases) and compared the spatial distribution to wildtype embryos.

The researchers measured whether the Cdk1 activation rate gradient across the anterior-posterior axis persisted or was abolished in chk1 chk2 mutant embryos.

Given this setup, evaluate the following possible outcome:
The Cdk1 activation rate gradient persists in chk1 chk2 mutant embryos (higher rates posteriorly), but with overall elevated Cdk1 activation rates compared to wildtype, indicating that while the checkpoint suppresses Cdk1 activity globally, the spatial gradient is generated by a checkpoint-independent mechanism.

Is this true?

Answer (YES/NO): NO